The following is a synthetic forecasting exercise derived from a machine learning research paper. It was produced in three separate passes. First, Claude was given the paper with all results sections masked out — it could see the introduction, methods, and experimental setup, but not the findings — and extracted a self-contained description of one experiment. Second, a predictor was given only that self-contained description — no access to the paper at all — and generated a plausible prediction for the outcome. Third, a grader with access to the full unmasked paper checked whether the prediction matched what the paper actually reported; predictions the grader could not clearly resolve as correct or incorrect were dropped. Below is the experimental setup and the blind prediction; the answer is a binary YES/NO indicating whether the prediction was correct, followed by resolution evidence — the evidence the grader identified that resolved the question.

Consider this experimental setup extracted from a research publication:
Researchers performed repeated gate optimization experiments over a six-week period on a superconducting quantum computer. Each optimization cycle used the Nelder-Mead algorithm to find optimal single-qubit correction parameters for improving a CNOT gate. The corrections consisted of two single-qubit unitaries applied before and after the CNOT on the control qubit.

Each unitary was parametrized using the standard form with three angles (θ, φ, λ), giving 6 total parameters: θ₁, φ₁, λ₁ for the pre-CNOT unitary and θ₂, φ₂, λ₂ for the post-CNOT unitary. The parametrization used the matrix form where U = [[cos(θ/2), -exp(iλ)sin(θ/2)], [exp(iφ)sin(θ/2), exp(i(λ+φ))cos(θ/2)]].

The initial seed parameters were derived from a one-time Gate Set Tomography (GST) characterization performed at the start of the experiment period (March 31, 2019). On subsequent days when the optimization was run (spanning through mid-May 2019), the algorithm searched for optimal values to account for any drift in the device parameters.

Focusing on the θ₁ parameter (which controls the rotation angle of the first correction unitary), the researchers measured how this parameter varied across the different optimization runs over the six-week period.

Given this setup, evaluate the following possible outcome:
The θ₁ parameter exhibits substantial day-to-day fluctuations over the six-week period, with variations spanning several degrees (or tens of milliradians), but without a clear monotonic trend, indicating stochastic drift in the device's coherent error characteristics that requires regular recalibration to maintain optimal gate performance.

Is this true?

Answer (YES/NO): YES